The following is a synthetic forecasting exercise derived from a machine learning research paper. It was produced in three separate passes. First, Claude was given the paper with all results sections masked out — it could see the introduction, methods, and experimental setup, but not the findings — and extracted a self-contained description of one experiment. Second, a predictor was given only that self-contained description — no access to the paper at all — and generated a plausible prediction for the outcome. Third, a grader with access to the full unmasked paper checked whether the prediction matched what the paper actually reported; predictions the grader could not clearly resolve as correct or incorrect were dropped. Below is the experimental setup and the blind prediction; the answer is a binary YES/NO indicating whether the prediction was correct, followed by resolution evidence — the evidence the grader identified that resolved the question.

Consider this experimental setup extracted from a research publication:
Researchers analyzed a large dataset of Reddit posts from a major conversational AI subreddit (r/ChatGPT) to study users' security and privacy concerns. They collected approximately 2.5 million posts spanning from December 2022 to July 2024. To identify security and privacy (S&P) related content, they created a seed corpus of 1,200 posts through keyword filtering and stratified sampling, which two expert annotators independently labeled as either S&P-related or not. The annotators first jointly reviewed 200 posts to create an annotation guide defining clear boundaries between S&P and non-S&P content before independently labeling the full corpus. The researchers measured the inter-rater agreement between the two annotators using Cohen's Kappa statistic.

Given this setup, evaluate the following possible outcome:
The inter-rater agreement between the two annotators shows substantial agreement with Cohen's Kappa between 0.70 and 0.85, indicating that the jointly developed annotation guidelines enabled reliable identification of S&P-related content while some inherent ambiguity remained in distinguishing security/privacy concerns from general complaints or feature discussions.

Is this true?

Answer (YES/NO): YES